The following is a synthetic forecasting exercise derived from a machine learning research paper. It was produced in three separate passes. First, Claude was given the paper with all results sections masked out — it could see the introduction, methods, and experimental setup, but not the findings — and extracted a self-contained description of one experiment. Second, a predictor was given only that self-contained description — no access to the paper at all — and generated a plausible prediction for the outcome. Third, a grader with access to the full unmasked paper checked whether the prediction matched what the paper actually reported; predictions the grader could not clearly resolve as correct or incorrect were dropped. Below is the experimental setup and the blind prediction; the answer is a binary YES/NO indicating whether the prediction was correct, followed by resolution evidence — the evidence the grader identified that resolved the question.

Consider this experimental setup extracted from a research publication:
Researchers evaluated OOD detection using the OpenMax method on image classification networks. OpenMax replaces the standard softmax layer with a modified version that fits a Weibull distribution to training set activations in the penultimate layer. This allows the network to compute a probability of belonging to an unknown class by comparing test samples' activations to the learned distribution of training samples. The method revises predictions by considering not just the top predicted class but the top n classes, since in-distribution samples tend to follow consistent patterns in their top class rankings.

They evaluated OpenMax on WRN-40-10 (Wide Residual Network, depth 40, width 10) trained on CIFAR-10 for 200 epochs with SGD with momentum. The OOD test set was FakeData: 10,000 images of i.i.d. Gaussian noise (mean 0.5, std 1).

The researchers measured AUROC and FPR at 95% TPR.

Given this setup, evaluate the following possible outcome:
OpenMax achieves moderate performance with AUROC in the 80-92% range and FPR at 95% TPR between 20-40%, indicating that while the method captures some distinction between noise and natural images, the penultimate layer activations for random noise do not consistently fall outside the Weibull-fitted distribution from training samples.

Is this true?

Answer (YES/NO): NO